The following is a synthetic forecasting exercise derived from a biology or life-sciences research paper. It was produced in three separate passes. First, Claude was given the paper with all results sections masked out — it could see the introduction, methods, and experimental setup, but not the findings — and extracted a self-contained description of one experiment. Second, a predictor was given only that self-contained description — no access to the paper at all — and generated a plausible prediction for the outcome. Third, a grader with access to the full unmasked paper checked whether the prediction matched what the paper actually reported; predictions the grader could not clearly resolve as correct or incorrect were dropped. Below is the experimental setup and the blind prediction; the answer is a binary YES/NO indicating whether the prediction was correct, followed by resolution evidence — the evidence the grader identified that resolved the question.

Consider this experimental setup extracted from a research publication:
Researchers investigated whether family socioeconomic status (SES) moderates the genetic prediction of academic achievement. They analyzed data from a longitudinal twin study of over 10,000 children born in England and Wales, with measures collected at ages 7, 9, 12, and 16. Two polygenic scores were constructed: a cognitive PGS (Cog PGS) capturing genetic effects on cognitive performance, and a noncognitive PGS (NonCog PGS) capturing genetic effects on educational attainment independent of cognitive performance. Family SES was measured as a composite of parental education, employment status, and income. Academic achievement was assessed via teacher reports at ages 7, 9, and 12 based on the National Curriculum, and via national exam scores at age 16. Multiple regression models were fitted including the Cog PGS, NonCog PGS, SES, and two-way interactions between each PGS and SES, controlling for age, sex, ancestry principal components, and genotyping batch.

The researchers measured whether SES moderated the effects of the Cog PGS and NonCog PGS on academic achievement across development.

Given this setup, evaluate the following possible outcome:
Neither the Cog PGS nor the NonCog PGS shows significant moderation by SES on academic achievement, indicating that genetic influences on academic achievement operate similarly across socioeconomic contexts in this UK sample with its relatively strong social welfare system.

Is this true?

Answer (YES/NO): YES